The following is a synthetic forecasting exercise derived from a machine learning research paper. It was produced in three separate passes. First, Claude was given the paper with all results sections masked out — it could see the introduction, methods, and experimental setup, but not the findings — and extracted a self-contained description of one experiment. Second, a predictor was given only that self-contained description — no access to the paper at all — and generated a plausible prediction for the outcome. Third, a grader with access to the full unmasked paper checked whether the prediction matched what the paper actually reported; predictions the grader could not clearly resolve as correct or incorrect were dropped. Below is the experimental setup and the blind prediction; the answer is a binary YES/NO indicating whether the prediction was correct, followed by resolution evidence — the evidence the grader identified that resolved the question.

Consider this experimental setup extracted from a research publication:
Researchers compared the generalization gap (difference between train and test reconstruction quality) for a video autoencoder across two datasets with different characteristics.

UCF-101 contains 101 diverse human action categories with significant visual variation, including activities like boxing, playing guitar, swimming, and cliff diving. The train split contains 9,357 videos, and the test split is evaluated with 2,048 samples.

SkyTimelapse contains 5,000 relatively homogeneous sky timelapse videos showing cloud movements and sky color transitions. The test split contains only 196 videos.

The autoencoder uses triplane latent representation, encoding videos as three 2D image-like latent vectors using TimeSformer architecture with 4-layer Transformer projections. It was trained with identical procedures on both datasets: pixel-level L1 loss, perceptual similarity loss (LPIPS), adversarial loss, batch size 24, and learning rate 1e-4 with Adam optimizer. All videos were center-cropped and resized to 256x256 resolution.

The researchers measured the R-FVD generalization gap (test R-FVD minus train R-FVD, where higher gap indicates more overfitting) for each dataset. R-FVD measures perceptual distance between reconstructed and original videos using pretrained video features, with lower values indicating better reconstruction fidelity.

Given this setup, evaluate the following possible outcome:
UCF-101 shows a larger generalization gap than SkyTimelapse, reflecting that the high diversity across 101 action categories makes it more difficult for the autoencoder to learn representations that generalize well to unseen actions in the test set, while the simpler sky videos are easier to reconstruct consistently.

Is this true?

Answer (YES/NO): NO